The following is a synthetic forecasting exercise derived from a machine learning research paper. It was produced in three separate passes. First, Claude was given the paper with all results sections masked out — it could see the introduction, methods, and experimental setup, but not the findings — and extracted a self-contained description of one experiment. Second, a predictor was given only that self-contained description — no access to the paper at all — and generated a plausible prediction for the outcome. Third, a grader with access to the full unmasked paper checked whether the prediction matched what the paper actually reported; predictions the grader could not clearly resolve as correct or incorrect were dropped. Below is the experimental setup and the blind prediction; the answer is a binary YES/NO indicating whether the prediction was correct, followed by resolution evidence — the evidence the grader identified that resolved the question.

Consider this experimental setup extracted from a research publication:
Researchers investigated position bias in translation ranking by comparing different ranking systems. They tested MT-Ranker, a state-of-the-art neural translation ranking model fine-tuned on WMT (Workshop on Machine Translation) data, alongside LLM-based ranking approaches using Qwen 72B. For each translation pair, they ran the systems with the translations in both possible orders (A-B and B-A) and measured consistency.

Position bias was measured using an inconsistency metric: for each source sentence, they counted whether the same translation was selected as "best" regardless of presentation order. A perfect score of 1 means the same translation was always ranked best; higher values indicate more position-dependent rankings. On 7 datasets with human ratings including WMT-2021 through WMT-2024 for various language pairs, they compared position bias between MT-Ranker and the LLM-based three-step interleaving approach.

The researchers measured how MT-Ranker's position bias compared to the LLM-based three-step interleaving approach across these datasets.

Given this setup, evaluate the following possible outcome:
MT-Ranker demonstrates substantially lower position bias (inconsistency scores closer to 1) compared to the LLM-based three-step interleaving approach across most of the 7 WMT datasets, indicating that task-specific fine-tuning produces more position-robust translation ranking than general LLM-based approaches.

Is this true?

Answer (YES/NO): NO